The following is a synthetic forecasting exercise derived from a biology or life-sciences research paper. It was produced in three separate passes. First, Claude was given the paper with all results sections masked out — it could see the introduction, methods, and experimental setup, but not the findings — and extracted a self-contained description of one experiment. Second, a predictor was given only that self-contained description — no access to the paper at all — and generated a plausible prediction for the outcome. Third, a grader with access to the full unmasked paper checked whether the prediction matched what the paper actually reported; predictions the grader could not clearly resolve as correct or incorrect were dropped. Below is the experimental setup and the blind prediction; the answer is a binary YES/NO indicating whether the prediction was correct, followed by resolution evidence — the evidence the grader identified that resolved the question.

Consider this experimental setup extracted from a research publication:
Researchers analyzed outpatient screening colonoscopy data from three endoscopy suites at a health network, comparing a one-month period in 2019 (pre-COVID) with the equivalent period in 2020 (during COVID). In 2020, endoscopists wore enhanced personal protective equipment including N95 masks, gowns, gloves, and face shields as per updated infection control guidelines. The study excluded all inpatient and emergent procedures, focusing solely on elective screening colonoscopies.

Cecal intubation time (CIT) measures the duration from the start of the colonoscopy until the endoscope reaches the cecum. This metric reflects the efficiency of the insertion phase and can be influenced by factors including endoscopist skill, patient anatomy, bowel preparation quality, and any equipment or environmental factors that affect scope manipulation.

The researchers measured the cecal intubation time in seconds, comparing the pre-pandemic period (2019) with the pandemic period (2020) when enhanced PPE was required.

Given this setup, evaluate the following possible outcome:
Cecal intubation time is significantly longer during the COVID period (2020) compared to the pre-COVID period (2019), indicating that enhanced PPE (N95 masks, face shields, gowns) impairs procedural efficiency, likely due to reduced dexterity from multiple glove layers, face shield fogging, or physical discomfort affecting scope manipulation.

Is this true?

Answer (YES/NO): YES